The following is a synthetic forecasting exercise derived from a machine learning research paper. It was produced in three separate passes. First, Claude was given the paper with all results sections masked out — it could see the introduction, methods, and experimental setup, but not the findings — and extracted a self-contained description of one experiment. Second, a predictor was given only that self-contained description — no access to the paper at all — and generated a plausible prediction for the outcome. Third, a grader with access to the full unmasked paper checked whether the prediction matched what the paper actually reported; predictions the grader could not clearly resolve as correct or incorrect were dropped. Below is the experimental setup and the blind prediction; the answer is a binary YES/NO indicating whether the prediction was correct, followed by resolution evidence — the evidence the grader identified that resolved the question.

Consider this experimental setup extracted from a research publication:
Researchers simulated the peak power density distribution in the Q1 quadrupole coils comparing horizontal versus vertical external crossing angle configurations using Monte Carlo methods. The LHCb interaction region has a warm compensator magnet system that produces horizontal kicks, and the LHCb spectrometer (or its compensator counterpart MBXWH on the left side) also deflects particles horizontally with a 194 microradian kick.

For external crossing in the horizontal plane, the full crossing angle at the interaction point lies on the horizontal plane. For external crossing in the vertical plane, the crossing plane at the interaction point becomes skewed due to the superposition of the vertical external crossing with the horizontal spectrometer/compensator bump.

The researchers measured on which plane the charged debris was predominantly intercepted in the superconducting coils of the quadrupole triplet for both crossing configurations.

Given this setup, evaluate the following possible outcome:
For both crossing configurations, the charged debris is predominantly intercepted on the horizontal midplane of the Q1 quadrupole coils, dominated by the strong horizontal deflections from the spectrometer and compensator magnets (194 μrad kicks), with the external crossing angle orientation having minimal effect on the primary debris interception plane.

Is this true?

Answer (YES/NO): YES